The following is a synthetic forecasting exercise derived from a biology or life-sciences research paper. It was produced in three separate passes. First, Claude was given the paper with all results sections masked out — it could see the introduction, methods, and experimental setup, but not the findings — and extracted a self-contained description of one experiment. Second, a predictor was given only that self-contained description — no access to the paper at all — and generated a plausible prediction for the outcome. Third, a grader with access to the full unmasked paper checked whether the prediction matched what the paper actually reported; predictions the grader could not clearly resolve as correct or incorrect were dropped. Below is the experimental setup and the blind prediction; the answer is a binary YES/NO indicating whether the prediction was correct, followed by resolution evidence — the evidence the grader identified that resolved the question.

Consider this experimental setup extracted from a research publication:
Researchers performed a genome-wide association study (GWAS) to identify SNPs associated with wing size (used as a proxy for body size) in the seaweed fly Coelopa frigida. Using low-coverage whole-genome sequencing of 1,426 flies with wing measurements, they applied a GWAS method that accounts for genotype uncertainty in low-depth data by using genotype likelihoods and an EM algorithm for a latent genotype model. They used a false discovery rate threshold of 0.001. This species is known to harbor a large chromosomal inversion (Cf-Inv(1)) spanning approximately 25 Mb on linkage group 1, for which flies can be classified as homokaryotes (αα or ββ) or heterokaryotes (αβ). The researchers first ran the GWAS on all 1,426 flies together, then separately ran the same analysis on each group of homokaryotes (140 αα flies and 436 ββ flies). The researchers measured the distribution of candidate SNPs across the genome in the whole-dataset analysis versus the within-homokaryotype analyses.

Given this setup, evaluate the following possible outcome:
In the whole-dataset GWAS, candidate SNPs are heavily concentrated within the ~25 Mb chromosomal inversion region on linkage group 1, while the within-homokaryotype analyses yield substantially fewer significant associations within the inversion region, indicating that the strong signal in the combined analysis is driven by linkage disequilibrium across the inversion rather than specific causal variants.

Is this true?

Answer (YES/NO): YES